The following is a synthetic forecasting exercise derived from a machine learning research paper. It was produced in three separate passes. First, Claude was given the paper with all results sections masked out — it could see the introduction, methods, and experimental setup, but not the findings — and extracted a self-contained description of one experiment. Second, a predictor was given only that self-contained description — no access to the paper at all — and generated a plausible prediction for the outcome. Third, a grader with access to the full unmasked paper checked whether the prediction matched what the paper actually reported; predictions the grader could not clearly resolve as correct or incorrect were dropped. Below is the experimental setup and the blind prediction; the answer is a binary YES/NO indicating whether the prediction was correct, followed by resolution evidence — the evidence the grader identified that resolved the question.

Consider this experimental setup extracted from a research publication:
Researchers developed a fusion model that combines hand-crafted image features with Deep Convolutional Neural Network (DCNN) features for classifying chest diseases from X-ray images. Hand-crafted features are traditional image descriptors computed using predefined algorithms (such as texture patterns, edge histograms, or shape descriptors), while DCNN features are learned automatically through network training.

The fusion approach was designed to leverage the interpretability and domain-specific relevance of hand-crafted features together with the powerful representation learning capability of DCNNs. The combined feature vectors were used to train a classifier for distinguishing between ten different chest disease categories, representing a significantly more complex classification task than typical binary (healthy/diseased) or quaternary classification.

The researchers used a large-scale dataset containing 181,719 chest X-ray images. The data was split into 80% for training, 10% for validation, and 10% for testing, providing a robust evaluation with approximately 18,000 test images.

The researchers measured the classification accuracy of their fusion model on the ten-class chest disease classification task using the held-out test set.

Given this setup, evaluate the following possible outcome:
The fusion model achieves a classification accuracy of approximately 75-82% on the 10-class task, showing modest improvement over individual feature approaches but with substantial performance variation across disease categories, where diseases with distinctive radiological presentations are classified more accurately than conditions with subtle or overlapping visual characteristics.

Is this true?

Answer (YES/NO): NO